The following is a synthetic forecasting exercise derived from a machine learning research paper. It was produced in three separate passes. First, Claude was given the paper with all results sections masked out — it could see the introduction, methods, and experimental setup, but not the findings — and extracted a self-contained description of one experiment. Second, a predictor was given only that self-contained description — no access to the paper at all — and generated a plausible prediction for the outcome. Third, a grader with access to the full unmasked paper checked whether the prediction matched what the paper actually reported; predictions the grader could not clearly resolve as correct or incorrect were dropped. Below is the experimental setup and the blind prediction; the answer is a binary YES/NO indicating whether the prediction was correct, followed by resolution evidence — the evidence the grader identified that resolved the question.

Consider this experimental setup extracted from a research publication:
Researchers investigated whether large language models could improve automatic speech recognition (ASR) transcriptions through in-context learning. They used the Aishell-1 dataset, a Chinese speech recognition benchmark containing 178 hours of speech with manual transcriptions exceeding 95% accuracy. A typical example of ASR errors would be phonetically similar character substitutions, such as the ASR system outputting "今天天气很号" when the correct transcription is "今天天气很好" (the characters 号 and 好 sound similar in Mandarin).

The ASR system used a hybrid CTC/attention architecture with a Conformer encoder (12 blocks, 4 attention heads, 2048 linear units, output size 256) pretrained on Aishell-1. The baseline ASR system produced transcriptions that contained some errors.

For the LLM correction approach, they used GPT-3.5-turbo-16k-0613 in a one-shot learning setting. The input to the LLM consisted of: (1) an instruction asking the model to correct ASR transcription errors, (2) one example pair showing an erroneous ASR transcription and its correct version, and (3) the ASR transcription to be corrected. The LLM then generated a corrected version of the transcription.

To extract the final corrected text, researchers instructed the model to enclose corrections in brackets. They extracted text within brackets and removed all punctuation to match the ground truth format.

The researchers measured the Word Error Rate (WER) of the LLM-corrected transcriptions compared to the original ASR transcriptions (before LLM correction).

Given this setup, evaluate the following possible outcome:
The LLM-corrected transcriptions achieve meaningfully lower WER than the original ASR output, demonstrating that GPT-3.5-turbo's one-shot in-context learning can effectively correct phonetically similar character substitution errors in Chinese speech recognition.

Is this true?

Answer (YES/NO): NO